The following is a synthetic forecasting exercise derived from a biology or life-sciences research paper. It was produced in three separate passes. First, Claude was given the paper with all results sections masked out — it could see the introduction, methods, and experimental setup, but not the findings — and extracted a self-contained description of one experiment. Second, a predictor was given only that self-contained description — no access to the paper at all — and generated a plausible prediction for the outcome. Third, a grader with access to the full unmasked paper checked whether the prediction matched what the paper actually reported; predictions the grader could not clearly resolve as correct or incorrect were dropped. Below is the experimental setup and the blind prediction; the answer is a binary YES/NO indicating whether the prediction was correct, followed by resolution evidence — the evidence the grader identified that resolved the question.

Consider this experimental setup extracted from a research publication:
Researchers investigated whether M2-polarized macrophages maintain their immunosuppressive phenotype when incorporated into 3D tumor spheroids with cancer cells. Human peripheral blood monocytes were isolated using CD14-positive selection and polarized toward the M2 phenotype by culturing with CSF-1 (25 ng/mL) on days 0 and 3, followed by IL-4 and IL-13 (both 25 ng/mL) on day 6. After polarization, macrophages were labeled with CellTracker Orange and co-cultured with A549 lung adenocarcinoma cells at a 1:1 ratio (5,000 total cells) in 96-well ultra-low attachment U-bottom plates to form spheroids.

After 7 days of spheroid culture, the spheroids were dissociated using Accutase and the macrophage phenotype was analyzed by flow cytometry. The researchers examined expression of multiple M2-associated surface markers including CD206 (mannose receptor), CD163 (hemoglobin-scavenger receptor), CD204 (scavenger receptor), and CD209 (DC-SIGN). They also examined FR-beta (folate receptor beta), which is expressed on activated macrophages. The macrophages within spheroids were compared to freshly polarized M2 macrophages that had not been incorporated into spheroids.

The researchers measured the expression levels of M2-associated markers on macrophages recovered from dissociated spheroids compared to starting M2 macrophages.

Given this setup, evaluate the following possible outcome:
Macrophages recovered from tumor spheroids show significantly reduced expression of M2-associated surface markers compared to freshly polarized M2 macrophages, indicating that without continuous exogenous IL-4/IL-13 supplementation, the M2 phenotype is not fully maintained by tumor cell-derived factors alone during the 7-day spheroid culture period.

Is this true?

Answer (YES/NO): NO